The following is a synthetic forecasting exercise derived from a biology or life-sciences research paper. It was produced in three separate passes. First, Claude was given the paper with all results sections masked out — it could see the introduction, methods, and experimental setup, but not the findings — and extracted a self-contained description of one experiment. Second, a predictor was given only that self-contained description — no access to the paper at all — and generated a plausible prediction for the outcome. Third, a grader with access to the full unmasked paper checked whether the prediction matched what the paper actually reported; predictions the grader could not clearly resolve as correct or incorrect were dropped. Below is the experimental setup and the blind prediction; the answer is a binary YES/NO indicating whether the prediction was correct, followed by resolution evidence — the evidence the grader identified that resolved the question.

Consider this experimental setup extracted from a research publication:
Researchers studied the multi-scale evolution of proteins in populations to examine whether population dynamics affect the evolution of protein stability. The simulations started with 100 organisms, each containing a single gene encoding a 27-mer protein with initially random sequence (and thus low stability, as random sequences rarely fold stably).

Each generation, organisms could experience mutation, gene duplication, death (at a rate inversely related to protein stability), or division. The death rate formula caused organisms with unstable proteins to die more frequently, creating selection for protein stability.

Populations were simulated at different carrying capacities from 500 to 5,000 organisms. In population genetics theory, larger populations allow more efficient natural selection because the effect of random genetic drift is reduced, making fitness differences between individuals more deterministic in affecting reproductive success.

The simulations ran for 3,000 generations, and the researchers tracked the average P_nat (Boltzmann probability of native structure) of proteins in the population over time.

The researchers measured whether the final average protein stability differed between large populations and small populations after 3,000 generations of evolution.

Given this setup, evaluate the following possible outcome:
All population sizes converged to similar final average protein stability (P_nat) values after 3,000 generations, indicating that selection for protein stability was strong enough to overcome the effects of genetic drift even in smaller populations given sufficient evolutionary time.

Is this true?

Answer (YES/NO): NO